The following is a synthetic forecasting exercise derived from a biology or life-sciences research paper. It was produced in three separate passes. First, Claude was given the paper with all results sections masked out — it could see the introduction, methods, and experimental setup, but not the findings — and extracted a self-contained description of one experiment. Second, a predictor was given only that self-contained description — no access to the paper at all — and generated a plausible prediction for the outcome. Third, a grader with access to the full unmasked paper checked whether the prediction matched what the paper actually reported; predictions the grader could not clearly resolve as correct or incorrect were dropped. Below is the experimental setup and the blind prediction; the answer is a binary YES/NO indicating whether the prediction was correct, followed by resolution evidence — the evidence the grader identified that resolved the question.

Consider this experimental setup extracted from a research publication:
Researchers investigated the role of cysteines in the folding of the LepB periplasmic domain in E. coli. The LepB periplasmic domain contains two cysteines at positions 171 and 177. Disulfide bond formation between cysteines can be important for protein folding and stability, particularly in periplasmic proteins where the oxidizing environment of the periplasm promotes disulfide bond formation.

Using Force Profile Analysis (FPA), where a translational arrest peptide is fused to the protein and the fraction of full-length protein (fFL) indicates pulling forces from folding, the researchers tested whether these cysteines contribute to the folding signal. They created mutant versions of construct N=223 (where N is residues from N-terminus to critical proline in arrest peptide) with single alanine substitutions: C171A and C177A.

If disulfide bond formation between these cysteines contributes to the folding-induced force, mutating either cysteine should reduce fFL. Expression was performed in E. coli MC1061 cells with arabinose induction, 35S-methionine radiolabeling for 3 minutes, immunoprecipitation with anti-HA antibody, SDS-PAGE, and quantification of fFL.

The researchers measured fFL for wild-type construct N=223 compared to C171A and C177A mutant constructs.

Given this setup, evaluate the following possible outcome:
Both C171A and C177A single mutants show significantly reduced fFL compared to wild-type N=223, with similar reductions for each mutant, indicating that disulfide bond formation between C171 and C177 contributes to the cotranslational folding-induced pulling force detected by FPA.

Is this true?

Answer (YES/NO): YES